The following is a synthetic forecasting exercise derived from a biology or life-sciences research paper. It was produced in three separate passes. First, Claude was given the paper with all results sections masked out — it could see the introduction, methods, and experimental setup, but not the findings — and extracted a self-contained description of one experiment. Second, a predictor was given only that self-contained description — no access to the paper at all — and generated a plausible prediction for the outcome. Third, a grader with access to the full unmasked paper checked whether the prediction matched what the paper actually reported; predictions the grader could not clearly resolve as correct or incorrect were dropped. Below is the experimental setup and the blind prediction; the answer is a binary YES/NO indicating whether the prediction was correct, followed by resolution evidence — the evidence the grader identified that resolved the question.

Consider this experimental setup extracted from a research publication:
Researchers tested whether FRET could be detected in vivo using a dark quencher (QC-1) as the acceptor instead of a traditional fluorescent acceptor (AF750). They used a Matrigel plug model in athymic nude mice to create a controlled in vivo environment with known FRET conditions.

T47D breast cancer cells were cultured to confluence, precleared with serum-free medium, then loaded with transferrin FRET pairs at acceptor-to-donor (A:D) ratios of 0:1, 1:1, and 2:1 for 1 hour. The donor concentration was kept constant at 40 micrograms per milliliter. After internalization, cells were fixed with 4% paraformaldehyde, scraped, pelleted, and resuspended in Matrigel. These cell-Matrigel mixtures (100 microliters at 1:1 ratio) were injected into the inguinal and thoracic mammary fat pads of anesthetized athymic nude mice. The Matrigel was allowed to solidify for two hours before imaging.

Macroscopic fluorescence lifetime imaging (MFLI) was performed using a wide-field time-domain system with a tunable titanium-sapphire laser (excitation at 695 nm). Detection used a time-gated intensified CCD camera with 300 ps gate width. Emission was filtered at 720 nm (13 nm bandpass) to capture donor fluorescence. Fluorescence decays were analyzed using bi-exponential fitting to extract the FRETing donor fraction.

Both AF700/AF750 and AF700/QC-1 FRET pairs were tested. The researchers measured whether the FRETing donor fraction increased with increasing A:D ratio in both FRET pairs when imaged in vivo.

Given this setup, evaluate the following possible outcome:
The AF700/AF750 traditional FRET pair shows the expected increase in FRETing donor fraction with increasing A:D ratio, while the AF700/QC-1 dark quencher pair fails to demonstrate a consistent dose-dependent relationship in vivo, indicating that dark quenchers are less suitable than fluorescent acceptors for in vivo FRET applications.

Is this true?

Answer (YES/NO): NO